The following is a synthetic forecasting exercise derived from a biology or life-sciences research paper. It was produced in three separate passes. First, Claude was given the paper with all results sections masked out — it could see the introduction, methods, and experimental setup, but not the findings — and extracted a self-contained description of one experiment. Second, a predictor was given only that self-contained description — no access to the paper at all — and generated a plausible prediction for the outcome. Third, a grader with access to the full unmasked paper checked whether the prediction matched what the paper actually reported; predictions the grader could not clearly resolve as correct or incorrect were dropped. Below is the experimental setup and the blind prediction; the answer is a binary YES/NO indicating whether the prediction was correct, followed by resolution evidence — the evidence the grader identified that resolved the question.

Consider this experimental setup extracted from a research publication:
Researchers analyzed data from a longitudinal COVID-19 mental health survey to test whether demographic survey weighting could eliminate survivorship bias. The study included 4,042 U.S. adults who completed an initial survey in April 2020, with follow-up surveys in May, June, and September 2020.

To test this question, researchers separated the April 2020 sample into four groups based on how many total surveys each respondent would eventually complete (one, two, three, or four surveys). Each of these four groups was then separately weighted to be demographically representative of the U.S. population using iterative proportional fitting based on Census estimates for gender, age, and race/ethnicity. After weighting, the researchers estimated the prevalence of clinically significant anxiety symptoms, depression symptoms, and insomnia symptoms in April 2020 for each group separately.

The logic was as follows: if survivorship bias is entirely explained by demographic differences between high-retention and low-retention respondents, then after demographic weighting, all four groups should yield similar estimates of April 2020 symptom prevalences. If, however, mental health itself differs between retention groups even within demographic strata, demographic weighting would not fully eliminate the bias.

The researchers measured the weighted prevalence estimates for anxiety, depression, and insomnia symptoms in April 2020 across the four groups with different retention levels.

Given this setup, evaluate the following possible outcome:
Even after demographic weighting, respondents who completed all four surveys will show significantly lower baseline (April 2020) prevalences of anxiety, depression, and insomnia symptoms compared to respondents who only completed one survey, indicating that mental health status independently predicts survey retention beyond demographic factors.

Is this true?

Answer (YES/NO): YES